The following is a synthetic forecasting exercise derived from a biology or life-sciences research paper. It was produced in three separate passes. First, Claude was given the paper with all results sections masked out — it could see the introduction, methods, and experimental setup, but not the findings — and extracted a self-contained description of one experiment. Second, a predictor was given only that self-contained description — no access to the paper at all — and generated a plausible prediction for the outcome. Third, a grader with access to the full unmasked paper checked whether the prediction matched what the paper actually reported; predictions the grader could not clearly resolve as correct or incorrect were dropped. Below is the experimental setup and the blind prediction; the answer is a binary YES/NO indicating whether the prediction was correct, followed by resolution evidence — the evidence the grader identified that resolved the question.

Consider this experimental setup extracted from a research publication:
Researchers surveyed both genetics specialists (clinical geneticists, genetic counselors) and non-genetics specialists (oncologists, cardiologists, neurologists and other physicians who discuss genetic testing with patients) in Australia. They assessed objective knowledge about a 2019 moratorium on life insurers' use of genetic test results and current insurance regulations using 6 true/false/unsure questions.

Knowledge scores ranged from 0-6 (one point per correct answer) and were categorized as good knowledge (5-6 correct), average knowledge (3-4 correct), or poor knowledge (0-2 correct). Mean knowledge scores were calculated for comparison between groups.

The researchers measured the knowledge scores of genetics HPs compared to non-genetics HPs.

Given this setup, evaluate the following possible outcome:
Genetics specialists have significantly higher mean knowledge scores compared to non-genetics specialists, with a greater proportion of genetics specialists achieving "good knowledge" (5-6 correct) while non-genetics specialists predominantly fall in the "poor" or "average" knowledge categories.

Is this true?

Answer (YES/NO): YES